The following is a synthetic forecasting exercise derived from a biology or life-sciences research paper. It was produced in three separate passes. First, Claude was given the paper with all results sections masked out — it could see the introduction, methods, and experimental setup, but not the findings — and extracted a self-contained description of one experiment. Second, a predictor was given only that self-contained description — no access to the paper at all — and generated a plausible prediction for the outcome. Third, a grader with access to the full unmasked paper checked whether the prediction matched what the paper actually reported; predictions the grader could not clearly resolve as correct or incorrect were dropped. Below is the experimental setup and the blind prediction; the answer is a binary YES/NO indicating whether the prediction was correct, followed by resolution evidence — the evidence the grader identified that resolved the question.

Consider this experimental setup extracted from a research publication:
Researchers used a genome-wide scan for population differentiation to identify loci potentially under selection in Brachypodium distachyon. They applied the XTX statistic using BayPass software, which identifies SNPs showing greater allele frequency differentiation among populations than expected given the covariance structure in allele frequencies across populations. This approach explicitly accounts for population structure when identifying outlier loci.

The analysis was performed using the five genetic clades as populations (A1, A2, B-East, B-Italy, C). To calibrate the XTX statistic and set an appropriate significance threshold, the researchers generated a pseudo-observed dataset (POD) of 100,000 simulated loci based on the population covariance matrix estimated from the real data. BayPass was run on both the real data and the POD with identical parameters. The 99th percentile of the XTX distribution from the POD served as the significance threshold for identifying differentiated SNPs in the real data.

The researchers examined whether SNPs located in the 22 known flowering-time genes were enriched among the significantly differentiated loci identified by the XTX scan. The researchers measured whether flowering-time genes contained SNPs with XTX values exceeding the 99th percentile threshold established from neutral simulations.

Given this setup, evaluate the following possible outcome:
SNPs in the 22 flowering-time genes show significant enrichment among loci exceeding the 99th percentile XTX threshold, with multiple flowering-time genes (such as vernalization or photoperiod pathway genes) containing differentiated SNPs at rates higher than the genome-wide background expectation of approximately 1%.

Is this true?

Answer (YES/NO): NO